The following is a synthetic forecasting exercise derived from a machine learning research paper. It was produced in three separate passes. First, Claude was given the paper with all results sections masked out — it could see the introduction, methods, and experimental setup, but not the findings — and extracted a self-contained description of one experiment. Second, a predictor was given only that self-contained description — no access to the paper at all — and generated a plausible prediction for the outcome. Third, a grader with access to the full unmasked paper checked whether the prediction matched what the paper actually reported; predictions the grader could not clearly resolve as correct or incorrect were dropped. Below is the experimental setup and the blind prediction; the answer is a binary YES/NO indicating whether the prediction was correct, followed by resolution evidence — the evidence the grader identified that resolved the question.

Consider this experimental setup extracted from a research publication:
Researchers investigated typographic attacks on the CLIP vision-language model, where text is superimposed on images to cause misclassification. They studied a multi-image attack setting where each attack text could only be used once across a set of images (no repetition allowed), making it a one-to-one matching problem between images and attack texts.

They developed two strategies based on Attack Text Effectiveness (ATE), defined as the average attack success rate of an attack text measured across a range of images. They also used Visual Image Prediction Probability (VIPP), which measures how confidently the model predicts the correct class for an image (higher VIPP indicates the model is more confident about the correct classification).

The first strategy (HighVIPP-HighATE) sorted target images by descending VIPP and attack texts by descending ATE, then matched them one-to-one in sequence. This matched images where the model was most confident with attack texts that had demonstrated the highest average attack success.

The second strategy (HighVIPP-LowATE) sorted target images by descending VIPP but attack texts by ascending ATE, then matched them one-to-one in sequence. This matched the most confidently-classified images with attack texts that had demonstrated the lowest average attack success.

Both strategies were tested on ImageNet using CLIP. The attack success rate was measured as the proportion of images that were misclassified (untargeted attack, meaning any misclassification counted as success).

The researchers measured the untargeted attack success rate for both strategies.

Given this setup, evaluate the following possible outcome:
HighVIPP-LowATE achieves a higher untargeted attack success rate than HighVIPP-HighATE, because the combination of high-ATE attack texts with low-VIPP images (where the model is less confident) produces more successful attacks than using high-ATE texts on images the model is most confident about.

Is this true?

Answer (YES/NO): NO